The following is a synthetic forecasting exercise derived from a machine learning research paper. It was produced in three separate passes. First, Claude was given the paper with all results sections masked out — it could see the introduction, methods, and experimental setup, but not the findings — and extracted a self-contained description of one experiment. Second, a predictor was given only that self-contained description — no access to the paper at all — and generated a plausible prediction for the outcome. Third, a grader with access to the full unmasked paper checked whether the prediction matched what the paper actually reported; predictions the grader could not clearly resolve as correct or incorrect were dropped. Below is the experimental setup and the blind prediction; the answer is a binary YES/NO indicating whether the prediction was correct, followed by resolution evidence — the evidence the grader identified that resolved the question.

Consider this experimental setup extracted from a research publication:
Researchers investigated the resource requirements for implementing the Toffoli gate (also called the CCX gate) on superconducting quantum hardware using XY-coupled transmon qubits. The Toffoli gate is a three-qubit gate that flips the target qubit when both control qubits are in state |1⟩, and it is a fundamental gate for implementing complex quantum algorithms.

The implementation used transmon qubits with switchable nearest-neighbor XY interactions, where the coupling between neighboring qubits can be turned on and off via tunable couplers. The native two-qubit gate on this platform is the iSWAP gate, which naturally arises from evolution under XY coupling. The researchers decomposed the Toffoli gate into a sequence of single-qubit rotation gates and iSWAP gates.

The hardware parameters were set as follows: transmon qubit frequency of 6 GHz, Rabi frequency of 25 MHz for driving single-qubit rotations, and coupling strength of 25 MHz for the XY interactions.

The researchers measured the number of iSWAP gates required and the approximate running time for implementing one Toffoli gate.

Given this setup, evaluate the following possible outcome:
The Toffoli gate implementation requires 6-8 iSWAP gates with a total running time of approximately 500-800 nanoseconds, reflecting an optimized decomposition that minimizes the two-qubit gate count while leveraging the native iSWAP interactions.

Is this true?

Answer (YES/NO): NO